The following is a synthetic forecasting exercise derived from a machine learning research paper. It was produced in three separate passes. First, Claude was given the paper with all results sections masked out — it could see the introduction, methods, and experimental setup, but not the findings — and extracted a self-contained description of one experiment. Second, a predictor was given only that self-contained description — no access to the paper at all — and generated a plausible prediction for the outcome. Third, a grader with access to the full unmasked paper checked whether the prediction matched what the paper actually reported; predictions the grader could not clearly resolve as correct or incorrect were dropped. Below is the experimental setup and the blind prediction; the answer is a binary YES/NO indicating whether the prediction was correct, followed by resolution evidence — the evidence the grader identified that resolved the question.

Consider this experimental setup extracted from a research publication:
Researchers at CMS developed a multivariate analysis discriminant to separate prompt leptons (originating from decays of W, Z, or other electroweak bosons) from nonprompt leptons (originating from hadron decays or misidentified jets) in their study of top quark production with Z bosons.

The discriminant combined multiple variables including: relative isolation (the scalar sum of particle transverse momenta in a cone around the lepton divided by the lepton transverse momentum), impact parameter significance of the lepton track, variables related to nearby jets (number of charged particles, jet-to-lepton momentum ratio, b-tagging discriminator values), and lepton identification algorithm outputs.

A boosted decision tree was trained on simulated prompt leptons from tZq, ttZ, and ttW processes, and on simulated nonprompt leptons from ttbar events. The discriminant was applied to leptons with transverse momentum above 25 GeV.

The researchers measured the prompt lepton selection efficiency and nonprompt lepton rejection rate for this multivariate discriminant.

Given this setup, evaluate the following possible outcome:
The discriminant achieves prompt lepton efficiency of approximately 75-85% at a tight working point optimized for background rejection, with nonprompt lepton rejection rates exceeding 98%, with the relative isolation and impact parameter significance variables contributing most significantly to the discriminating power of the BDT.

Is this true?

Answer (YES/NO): NO